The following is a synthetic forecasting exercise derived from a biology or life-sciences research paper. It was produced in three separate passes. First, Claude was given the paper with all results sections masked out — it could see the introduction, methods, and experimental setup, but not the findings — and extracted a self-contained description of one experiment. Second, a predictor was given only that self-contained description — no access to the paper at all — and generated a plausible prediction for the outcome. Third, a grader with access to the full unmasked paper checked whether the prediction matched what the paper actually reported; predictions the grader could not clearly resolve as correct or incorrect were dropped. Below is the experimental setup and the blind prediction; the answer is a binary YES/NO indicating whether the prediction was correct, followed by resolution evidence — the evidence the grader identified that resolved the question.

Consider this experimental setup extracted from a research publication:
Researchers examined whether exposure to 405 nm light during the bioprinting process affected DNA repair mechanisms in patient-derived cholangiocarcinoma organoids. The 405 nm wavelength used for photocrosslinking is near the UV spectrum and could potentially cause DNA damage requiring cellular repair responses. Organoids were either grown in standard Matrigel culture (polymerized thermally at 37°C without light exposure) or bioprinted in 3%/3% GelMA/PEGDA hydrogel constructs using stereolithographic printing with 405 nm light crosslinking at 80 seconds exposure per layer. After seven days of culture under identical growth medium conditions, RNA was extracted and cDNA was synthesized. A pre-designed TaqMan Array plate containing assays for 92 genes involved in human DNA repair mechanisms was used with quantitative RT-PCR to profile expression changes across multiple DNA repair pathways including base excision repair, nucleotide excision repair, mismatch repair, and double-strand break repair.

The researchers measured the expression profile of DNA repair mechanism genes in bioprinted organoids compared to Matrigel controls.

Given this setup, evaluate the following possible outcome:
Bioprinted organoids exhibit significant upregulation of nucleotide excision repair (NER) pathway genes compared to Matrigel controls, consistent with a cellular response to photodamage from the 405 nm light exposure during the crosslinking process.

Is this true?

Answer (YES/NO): NO